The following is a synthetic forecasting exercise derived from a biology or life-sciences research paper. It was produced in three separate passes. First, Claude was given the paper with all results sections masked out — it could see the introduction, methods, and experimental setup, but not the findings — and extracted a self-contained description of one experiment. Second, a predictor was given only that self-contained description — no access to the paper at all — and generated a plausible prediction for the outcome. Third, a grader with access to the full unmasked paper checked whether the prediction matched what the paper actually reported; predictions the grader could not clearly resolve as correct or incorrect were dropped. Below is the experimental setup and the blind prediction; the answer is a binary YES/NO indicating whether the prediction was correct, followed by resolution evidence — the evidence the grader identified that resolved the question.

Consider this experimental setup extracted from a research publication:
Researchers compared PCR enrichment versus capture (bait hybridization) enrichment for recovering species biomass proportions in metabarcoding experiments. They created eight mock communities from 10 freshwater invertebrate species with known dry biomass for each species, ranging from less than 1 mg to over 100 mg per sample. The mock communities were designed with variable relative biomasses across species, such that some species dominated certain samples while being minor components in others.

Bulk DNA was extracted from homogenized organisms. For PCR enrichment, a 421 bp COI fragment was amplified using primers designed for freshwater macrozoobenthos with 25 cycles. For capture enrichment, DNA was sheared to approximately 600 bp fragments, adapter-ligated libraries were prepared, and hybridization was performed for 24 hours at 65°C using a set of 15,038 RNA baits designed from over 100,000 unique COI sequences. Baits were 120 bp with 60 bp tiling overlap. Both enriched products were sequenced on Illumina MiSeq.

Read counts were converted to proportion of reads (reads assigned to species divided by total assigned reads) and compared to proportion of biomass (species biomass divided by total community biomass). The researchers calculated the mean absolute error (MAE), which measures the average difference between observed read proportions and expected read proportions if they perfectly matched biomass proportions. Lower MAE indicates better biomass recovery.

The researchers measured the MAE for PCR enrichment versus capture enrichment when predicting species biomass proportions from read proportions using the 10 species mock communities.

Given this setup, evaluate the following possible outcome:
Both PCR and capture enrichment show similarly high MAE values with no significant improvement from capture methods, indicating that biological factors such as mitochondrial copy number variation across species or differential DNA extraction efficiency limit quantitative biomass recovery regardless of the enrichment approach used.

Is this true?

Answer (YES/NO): NO